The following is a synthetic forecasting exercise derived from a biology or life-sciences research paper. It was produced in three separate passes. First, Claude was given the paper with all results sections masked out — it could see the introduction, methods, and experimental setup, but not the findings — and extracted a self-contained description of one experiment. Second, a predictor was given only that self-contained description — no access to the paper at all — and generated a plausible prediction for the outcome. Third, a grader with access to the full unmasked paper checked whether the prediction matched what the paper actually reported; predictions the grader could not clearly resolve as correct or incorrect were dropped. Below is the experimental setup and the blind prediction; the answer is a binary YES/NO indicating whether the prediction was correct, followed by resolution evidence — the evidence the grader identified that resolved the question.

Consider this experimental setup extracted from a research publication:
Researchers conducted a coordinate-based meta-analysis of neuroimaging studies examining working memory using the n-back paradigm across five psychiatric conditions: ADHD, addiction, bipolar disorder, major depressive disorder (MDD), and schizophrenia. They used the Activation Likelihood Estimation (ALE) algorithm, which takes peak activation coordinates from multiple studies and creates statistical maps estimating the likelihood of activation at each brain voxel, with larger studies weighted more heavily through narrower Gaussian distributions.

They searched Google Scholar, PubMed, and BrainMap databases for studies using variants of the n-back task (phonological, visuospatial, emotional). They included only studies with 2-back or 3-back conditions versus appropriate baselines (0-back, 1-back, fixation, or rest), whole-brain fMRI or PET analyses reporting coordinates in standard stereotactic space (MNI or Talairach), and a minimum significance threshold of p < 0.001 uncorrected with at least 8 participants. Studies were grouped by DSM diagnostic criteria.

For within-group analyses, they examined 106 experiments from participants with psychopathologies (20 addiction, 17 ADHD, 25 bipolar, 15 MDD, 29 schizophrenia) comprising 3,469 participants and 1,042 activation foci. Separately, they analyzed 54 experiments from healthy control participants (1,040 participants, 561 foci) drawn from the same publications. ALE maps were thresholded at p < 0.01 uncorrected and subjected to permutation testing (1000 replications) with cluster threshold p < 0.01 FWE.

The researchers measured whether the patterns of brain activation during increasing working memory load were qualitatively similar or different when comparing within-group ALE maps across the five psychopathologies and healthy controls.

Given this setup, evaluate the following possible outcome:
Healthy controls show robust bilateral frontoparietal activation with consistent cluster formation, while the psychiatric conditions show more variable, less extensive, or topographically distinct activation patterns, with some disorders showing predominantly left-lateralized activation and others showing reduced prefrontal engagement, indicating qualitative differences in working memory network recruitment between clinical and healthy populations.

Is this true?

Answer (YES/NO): NO